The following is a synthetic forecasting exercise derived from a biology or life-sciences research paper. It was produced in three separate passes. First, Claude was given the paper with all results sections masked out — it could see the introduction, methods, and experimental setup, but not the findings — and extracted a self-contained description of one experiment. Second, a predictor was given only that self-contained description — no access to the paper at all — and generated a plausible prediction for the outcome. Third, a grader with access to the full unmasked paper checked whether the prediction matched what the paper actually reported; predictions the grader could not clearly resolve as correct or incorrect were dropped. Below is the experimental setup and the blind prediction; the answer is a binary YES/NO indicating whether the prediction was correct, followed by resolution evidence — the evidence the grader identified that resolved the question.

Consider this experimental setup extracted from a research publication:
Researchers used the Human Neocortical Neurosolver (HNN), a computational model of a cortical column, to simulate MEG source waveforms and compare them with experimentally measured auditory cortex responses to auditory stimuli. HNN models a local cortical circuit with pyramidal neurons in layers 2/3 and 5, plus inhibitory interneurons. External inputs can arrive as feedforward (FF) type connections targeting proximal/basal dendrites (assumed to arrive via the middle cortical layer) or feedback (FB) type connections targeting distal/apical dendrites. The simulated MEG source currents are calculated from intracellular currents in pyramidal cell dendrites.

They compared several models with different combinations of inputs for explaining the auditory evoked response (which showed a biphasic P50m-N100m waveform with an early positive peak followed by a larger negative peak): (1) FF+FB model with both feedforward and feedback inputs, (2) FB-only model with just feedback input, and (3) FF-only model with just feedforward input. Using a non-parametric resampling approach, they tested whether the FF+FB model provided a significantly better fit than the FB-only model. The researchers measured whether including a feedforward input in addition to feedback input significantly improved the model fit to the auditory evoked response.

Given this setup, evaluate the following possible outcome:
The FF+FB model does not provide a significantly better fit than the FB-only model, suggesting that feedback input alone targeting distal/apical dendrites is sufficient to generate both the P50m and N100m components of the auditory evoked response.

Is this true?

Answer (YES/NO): NO